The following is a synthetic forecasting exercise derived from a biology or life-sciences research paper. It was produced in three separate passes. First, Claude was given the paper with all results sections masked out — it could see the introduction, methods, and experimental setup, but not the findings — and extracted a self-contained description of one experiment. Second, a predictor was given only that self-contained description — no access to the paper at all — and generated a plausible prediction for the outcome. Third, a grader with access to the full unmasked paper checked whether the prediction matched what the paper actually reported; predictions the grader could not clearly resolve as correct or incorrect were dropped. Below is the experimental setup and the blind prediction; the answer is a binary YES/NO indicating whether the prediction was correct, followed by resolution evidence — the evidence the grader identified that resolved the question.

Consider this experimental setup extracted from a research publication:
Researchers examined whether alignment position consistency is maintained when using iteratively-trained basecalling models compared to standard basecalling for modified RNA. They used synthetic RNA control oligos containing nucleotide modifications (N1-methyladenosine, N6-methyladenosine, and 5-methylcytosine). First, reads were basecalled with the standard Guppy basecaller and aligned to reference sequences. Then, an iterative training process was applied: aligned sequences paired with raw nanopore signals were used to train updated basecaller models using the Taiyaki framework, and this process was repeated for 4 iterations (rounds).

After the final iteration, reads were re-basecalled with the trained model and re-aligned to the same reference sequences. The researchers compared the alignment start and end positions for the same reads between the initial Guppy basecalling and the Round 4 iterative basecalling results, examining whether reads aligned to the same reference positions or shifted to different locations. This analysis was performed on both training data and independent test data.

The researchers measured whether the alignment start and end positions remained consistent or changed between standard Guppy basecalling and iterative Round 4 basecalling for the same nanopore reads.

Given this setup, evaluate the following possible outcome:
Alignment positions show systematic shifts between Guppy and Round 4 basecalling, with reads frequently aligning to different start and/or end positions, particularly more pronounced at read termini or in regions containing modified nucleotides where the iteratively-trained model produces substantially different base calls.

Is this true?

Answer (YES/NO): NO